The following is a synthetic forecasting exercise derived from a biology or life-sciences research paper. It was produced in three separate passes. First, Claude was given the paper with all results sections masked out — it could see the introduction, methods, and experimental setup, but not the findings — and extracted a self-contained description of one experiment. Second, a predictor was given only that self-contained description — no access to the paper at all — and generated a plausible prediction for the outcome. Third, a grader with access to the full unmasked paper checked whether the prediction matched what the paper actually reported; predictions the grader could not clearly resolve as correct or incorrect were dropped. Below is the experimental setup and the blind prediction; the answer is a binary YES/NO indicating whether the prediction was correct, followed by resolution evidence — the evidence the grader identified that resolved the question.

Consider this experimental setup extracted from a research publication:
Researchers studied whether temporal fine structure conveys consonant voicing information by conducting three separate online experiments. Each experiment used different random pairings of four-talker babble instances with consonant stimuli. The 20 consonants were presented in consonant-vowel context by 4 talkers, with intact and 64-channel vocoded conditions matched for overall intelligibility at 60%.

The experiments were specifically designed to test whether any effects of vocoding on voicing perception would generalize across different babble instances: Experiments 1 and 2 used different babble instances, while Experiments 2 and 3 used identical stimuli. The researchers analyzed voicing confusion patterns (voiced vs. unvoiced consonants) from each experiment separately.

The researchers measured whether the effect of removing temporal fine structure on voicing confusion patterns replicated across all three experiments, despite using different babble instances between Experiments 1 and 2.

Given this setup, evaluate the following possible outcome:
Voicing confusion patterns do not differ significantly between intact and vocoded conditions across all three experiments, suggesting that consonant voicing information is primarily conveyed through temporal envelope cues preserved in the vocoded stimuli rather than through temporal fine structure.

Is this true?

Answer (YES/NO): NO